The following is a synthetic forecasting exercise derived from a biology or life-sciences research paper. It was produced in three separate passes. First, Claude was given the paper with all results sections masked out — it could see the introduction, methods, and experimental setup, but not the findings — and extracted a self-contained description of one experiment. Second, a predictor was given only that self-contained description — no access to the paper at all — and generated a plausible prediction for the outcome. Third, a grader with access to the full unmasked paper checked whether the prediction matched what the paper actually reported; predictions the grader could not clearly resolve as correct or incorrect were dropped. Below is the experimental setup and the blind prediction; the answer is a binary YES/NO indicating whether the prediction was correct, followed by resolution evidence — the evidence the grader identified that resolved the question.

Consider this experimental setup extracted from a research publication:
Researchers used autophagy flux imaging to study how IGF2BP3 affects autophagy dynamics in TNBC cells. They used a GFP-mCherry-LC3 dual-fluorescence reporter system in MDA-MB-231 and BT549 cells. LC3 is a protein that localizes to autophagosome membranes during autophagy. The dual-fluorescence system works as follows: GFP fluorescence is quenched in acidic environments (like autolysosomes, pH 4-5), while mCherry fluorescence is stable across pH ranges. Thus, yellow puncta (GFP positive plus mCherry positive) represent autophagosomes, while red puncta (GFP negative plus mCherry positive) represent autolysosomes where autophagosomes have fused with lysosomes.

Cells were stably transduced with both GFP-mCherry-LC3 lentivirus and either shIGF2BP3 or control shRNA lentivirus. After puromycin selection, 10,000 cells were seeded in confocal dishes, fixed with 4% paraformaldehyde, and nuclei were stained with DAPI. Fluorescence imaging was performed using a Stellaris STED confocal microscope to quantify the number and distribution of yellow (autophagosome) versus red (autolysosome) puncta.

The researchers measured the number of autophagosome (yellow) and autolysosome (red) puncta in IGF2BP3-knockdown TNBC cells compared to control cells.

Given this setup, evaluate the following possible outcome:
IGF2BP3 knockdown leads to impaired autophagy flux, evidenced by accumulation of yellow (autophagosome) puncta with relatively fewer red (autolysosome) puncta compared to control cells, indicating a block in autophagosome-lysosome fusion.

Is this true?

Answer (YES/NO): NO